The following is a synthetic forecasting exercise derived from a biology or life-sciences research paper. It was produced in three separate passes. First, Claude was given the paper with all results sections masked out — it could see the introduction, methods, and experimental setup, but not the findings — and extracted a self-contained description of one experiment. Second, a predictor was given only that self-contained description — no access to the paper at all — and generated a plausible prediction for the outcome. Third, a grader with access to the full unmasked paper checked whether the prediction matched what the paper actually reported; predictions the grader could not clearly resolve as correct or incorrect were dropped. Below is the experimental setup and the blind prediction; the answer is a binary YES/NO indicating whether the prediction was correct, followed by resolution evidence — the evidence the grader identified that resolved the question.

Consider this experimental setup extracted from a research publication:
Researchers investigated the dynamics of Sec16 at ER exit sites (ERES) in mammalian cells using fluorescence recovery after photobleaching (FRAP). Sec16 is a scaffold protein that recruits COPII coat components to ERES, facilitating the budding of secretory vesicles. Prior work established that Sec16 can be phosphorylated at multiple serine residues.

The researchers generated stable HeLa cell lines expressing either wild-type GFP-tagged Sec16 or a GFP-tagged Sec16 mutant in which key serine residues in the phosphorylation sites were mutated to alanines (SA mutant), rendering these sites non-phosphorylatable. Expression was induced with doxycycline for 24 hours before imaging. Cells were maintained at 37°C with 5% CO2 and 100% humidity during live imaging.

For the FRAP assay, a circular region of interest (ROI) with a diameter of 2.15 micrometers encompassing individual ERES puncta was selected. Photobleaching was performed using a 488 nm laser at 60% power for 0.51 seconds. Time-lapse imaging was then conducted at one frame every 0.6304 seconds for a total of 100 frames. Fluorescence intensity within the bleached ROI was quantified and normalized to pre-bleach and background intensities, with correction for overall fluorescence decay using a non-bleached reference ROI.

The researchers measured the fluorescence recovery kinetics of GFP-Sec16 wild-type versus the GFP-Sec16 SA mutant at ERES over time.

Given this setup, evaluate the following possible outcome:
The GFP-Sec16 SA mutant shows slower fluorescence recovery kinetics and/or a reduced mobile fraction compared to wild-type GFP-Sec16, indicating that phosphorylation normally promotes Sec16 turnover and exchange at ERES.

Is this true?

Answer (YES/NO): YES